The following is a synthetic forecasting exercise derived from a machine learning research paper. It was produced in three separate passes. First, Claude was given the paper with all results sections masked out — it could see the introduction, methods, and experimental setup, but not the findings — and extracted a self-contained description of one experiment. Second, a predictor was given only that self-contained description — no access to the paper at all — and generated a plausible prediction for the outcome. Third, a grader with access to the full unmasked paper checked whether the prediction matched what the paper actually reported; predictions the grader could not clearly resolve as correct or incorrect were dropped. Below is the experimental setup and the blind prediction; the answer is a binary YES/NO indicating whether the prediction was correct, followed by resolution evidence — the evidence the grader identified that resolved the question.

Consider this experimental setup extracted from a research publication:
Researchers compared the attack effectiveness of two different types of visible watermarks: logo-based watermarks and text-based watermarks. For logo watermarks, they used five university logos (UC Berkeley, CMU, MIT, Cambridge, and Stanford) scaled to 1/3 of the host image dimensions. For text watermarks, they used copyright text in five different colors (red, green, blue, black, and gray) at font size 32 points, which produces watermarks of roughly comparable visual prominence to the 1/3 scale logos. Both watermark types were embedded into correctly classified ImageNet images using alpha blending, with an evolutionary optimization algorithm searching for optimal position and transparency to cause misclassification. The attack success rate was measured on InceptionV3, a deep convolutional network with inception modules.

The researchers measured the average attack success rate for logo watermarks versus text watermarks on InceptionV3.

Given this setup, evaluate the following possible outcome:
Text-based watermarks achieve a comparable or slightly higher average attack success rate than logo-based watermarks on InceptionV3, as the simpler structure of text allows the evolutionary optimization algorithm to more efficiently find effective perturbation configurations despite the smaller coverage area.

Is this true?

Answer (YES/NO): NO